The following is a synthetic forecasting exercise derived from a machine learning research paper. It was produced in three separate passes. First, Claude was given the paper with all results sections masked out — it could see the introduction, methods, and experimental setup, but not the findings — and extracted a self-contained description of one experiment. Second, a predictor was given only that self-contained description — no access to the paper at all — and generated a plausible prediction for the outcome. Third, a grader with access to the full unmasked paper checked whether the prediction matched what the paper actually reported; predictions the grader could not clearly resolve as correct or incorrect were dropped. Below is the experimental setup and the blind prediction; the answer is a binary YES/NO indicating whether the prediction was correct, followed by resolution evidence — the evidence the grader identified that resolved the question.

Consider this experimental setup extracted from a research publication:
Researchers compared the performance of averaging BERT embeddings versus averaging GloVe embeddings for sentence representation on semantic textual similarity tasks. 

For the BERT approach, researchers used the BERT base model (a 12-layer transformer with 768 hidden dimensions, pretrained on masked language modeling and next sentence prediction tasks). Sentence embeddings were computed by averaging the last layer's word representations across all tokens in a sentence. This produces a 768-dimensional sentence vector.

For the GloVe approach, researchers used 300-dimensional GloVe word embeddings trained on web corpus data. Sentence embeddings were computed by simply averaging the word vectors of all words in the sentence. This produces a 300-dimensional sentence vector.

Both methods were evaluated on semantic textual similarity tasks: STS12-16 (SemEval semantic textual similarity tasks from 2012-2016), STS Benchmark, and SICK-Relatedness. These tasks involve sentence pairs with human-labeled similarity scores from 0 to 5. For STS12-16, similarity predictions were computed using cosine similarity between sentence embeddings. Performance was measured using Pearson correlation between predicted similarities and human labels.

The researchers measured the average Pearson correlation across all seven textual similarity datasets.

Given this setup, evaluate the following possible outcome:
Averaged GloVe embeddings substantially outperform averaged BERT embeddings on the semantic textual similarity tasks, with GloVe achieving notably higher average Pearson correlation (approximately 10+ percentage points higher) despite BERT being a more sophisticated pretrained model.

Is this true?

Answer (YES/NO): NO